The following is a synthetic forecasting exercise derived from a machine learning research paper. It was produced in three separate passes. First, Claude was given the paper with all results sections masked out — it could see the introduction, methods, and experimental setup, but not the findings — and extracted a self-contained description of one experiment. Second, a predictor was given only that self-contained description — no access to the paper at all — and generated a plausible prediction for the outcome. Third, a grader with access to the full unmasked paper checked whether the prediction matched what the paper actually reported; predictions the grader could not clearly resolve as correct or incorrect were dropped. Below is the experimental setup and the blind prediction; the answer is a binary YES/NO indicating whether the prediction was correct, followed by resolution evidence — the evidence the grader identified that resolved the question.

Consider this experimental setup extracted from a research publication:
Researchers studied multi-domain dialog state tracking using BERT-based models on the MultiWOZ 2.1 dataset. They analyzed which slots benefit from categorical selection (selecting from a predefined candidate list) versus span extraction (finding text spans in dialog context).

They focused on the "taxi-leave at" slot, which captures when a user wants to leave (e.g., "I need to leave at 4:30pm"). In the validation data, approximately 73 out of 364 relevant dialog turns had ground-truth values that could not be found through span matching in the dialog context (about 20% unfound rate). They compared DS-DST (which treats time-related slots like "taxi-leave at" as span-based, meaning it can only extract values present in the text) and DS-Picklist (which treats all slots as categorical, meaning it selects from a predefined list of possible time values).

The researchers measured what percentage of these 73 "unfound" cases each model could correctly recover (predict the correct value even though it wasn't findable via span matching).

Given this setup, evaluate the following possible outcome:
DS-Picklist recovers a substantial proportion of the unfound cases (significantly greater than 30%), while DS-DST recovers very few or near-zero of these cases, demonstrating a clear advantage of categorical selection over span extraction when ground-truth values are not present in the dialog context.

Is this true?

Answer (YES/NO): YES